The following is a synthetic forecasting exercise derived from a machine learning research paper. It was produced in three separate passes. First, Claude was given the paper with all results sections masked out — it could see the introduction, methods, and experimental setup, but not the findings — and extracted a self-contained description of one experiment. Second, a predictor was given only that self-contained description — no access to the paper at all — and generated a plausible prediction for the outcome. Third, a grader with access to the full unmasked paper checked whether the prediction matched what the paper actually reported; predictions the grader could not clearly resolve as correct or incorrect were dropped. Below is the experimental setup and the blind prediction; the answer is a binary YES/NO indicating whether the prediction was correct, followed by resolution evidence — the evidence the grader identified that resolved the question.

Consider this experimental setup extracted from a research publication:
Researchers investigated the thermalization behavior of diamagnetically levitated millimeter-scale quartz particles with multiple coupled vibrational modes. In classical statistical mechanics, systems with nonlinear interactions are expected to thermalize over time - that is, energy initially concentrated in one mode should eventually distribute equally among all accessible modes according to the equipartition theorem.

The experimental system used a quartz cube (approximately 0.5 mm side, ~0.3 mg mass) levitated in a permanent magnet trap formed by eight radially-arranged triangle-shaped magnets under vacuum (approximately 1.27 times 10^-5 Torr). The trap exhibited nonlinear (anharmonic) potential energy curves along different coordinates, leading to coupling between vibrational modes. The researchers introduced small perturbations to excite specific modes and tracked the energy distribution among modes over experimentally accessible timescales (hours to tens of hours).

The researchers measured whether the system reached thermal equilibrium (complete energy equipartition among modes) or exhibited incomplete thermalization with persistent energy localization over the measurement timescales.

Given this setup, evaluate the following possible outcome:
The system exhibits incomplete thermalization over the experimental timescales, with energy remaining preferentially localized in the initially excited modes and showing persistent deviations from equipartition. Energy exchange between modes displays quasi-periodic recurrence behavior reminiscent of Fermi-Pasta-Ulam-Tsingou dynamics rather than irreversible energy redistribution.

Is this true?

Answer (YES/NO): YES